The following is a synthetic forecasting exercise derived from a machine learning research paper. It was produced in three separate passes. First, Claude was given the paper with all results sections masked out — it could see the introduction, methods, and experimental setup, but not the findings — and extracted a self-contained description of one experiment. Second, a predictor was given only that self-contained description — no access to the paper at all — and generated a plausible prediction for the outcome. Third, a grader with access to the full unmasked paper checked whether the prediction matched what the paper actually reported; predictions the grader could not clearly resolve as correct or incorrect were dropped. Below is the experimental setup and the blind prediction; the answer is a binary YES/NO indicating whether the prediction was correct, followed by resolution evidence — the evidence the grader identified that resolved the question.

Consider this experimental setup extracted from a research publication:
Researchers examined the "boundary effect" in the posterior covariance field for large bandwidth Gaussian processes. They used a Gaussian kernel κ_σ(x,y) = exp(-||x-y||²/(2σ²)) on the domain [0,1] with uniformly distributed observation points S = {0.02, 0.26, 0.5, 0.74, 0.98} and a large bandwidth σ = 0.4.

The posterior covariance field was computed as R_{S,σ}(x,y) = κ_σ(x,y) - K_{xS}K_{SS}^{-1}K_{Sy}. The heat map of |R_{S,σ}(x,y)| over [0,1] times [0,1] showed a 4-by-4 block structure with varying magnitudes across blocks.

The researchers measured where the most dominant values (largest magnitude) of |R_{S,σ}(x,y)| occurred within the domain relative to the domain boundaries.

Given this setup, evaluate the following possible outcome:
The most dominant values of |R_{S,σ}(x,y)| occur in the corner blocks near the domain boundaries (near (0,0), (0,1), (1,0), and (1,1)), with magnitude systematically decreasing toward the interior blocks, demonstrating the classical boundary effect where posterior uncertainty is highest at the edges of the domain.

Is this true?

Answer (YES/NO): NO